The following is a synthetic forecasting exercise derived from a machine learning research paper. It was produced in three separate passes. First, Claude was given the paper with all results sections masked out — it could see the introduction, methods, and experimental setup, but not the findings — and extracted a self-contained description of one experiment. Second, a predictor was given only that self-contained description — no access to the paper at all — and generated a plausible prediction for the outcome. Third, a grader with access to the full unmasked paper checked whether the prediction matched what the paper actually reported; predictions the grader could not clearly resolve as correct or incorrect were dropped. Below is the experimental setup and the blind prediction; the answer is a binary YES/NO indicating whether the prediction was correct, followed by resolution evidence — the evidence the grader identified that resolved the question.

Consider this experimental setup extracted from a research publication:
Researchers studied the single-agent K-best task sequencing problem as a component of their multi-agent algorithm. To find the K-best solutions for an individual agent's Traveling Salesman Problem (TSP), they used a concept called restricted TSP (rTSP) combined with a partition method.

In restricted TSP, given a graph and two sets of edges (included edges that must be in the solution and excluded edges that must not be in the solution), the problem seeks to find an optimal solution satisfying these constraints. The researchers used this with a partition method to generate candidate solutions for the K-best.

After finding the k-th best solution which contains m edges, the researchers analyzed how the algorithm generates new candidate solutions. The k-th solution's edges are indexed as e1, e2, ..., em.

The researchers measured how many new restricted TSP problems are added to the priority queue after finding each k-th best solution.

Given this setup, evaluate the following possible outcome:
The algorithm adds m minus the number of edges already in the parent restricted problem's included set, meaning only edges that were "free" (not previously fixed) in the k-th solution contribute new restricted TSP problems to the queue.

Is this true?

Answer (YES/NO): NO